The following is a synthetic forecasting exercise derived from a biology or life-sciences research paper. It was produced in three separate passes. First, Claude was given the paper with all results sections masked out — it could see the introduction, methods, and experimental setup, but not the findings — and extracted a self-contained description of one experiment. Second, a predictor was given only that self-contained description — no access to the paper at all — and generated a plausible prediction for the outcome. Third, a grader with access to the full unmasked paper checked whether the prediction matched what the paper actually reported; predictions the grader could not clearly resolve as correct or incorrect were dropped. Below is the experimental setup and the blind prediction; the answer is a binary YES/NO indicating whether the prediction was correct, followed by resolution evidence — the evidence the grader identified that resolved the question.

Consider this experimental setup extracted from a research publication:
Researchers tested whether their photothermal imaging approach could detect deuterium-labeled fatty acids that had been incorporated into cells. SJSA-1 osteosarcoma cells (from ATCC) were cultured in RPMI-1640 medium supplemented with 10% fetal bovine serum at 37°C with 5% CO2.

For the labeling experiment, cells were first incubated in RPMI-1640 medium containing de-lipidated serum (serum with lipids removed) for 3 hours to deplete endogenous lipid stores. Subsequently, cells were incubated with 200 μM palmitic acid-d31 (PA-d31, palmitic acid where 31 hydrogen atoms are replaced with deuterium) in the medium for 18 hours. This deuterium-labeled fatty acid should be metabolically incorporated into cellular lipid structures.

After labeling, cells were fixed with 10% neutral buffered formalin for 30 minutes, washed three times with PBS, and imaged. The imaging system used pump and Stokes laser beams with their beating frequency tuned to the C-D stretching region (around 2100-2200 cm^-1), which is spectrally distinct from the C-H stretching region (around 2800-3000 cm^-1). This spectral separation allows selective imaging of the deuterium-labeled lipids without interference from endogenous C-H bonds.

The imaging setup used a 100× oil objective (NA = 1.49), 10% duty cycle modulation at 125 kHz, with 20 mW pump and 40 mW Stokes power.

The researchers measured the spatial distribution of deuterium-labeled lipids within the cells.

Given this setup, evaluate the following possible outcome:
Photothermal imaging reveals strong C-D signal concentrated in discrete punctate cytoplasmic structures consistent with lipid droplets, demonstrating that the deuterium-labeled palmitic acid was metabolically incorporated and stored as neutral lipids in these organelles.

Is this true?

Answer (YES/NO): NO